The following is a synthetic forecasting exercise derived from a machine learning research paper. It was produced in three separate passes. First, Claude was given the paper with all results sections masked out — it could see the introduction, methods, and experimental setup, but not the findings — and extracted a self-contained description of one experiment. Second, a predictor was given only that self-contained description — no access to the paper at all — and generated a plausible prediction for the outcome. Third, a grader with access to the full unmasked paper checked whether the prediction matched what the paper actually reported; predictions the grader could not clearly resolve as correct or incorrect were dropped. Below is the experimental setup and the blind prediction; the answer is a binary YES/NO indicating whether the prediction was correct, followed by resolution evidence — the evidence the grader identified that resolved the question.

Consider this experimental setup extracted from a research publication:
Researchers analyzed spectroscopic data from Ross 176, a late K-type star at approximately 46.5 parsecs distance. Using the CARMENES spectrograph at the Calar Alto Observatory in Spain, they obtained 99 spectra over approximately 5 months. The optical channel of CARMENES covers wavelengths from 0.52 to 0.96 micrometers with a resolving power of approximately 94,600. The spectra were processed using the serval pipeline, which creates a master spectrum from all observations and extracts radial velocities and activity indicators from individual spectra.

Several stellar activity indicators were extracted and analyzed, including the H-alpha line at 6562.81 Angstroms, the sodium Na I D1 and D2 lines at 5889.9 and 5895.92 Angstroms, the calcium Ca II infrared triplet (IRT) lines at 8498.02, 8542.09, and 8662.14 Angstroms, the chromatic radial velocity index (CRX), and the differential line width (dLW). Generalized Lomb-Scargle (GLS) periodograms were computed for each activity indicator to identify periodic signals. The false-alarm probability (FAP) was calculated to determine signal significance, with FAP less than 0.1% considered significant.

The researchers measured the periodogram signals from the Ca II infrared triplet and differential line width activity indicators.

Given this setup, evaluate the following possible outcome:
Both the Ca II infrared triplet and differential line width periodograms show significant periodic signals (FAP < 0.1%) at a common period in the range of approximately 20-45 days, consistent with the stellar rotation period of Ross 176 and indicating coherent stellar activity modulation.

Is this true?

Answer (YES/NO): YES